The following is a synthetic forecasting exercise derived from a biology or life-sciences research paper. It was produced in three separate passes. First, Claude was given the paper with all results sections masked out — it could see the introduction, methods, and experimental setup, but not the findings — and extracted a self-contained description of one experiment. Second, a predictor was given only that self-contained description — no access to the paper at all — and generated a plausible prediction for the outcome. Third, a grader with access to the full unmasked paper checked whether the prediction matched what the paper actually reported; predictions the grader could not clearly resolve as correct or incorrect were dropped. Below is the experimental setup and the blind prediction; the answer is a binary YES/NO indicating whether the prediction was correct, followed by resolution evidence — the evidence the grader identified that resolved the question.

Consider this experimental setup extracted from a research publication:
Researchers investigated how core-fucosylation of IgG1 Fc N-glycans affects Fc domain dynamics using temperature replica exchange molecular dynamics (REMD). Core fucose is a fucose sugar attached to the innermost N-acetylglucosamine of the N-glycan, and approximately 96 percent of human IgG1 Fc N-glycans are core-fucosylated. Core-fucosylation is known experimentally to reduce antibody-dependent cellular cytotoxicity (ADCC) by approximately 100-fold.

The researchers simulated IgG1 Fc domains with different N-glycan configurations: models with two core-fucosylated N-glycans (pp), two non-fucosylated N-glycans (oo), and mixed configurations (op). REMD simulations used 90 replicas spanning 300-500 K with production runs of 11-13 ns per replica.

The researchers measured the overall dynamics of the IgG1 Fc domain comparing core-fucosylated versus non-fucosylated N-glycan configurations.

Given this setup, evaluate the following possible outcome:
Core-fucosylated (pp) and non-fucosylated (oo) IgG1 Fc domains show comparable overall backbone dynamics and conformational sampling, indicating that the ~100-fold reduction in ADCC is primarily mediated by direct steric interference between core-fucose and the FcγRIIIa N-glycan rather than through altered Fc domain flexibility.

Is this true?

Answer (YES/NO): NO